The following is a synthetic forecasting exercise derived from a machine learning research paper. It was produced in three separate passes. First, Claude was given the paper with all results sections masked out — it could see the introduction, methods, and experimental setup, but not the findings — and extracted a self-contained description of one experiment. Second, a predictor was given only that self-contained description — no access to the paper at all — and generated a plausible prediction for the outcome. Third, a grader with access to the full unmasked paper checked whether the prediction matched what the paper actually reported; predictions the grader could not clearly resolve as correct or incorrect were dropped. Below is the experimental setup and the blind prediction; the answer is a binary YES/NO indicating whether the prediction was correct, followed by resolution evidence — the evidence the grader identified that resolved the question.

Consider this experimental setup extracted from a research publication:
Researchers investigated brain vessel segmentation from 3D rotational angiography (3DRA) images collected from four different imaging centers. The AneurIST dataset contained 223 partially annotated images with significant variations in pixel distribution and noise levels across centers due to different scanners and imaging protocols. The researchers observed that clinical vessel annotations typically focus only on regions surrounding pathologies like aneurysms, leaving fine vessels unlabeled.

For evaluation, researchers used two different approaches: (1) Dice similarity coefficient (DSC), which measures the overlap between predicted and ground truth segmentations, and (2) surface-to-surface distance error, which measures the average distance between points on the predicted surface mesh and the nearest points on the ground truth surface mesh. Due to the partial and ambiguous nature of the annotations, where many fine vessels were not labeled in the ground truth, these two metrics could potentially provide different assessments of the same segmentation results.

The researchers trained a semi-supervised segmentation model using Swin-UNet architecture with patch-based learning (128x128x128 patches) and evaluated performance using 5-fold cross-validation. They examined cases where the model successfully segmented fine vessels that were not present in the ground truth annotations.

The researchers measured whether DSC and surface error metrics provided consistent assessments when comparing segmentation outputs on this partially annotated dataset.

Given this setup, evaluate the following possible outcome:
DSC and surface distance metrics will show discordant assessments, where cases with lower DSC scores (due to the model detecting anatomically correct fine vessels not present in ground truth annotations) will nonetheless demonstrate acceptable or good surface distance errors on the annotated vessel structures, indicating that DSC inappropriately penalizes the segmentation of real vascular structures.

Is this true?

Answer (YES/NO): YES